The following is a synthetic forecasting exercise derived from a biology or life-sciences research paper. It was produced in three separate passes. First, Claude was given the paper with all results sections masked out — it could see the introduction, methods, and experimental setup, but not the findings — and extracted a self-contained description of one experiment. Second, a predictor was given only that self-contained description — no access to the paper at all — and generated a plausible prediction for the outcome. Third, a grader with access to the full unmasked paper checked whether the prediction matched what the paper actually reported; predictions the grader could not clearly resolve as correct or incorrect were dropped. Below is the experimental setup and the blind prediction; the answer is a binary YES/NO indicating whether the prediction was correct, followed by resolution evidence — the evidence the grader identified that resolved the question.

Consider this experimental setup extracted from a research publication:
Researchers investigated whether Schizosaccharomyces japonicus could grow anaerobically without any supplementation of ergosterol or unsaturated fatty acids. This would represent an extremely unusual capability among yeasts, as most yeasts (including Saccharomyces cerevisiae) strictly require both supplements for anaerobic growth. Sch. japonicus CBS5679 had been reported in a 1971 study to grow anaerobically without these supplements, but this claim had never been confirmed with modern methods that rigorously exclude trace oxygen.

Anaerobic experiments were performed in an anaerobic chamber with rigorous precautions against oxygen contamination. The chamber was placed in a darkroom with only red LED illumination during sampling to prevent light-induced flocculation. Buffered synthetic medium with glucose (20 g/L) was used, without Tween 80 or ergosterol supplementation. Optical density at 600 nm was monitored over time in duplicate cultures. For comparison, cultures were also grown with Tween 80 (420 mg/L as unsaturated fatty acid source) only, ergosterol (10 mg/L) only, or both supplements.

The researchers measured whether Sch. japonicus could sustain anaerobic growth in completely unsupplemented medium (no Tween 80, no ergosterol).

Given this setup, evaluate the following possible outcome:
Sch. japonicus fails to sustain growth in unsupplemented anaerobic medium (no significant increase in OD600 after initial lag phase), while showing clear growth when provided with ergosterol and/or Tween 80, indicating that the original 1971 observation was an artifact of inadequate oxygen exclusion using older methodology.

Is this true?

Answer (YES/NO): NO